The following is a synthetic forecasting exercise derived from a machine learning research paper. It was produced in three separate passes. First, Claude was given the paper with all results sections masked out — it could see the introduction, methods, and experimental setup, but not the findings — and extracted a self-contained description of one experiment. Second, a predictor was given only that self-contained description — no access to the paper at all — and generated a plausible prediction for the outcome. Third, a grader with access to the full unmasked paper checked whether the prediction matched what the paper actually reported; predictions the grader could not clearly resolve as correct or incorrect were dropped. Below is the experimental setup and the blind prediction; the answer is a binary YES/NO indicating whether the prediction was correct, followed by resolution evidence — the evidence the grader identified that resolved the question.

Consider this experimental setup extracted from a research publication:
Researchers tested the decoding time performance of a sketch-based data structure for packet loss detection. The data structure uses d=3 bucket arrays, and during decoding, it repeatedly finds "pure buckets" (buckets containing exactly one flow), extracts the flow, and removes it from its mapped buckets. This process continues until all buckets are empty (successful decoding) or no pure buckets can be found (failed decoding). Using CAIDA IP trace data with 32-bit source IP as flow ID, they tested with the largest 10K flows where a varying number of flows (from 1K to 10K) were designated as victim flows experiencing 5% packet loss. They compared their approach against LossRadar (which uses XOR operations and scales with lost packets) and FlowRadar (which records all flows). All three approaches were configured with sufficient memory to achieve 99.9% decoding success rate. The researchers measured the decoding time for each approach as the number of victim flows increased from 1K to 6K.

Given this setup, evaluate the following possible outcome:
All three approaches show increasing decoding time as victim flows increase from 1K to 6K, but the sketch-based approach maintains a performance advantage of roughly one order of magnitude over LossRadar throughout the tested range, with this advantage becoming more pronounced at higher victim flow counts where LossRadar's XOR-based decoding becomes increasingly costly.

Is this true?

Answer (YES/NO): NO